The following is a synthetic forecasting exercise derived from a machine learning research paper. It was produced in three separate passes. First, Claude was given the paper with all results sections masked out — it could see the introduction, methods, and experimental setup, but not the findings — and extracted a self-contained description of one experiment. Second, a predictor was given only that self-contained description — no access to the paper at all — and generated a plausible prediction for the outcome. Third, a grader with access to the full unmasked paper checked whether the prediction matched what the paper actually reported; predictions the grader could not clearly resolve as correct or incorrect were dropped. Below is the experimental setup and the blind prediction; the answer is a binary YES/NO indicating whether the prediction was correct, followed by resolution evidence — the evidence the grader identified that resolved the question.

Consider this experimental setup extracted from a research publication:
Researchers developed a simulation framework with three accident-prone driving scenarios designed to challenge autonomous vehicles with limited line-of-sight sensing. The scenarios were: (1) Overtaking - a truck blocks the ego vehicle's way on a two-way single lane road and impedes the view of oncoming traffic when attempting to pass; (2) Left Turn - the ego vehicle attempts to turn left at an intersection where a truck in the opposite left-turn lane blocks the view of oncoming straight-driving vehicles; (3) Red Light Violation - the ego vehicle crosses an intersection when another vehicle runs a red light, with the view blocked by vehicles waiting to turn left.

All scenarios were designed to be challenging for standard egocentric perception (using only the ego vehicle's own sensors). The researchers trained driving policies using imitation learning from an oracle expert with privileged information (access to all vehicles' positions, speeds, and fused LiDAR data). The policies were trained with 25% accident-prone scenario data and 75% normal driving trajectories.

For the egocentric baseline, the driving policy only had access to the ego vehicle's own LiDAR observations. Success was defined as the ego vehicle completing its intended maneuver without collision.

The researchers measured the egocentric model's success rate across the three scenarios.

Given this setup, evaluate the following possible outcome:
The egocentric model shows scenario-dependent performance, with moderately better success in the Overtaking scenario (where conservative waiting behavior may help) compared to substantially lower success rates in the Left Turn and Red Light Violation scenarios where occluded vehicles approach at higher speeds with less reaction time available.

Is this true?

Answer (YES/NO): NO